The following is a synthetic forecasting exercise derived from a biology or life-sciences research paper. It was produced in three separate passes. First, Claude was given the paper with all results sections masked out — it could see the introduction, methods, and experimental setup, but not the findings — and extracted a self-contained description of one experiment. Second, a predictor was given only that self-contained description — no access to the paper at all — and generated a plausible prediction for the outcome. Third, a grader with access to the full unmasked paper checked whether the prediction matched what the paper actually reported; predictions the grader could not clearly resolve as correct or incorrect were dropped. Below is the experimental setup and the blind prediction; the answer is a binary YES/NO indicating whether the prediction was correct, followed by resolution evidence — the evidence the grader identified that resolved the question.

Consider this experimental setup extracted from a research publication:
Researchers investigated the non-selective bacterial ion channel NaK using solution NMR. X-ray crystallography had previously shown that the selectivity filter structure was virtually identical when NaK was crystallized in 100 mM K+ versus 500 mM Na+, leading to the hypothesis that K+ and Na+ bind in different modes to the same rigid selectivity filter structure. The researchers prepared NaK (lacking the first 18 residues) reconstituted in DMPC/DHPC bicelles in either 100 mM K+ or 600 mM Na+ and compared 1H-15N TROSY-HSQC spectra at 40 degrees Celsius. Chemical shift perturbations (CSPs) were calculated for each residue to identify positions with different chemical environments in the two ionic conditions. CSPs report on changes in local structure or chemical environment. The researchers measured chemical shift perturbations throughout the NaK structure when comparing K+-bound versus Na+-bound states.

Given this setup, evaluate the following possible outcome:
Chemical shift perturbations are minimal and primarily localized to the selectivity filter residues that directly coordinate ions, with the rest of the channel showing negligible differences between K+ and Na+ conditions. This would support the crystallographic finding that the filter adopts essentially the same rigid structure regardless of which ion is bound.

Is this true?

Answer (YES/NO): NO